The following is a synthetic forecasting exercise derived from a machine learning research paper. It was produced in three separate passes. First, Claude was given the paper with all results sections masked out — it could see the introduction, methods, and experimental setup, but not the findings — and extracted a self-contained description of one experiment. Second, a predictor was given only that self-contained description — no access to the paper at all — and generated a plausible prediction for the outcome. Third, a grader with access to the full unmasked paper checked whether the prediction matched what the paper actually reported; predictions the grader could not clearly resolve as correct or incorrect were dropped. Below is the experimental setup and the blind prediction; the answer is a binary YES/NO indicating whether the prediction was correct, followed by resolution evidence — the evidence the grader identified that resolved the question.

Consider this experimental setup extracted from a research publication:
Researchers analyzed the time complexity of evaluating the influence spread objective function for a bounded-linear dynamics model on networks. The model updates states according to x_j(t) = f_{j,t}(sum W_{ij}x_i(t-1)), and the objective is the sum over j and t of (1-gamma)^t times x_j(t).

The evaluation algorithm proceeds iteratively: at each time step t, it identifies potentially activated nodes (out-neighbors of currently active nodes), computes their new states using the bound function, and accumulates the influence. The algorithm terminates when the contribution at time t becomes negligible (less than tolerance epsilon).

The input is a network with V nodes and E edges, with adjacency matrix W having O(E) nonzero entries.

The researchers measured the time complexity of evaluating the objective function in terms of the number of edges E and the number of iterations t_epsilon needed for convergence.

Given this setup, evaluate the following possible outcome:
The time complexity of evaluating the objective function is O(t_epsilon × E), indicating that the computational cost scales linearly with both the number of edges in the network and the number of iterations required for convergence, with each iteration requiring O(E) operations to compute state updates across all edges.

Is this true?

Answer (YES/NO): YES